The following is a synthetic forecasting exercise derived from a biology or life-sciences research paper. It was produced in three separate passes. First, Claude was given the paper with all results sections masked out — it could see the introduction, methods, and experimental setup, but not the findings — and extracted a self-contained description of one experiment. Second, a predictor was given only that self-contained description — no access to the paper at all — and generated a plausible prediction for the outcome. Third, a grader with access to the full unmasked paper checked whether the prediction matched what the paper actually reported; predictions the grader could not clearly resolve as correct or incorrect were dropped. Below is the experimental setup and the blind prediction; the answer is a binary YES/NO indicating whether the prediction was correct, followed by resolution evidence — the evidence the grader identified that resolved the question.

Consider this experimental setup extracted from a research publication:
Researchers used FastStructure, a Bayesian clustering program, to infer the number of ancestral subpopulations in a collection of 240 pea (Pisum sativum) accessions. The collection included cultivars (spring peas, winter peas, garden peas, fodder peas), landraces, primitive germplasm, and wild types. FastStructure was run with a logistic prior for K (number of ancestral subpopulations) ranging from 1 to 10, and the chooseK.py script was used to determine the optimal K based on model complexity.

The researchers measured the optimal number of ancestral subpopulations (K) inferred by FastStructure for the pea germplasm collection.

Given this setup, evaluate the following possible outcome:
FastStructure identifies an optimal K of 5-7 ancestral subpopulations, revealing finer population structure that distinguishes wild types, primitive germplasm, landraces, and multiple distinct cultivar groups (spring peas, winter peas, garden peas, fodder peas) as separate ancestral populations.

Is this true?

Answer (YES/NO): NO